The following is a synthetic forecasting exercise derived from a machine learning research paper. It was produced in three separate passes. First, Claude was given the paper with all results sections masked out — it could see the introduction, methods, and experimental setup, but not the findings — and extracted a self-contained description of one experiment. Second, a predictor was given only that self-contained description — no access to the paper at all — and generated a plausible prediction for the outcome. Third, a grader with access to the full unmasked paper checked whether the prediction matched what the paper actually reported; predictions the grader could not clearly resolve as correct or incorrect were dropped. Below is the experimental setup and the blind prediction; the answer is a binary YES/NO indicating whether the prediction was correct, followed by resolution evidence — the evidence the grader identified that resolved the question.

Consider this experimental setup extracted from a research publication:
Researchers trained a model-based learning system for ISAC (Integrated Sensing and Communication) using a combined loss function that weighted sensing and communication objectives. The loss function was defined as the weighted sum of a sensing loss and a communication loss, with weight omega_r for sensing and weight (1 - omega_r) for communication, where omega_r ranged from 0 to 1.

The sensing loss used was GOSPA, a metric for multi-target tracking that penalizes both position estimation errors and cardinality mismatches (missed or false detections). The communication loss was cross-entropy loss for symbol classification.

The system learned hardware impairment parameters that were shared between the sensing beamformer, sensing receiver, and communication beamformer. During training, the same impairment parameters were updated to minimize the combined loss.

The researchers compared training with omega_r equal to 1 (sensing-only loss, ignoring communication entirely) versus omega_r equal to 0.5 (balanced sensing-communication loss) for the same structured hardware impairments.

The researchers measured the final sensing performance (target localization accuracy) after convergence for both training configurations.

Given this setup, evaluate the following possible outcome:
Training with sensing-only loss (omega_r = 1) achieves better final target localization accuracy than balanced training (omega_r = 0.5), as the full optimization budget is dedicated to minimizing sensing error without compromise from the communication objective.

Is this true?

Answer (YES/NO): YES